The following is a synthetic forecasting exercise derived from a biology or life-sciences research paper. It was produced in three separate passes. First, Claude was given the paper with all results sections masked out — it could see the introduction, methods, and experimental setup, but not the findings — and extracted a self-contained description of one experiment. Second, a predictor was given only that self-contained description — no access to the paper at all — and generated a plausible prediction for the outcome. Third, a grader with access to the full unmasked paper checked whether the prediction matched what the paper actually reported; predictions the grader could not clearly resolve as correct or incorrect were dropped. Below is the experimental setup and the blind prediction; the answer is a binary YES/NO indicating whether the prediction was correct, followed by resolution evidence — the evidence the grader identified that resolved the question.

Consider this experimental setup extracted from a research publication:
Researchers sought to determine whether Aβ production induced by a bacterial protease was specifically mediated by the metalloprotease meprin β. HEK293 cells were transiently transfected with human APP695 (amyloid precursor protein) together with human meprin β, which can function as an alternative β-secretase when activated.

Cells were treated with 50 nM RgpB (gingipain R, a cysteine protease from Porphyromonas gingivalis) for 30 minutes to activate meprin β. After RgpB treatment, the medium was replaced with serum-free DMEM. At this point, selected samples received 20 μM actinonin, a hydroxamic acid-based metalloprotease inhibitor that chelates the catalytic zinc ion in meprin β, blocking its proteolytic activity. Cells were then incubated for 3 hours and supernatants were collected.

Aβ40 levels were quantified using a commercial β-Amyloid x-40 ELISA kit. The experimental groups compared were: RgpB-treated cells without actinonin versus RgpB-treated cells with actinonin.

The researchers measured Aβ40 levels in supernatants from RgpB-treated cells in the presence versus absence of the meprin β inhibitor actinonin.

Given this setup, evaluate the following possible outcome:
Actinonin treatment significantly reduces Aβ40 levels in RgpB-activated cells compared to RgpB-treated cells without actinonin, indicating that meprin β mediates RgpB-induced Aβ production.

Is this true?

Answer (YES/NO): YES